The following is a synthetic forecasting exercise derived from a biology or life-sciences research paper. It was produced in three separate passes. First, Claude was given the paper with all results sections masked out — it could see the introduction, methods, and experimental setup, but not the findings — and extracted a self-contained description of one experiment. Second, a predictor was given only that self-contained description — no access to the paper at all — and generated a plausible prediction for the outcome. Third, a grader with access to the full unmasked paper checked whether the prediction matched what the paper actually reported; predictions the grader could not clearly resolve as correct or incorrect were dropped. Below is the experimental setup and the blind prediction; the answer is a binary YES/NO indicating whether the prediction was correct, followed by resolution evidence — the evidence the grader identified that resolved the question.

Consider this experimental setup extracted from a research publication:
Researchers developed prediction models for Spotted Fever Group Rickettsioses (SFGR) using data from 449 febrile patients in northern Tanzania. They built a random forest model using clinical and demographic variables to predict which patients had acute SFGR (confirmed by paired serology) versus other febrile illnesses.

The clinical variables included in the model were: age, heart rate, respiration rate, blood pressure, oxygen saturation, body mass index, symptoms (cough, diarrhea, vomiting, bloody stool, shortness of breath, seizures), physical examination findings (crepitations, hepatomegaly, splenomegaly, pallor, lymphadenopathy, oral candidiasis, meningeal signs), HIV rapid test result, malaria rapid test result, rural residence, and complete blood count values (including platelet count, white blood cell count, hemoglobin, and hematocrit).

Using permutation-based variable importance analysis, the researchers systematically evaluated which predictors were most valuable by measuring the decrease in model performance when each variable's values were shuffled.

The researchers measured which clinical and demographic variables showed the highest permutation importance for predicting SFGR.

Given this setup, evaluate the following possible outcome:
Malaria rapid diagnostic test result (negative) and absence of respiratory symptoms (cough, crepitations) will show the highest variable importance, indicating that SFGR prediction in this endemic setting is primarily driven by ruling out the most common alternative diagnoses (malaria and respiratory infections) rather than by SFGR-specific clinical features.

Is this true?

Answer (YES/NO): NO